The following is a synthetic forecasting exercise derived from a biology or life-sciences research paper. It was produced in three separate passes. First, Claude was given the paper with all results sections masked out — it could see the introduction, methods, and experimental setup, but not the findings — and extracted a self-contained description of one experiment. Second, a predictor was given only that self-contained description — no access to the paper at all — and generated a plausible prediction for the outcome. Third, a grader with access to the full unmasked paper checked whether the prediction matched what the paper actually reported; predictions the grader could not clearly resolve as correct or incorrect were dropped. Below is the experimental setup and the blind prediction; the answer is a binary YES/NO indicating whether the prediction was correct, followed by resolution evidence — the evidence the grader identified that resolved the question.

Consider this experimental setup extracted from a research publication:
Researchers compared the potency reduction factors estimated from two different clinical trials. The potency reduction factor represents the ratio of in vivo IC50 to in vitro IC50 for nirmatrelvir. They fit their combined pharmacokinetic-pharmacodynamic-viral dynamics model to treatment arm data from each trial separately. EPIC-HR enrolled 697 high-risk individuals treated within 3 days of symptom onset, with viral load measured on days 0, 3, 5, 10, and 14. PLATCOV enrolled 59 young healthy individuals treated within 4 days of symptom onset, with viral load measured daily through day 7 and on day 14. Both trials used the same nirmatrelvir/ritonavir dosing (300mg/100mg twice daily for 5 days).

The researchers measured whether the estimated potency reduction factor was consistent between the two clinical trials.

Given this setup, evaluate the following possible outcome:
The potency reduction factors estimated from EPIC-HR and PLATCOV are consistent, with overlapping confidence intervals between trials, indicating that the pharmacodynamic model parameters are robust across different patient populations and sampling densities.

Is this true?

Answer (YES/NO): NO